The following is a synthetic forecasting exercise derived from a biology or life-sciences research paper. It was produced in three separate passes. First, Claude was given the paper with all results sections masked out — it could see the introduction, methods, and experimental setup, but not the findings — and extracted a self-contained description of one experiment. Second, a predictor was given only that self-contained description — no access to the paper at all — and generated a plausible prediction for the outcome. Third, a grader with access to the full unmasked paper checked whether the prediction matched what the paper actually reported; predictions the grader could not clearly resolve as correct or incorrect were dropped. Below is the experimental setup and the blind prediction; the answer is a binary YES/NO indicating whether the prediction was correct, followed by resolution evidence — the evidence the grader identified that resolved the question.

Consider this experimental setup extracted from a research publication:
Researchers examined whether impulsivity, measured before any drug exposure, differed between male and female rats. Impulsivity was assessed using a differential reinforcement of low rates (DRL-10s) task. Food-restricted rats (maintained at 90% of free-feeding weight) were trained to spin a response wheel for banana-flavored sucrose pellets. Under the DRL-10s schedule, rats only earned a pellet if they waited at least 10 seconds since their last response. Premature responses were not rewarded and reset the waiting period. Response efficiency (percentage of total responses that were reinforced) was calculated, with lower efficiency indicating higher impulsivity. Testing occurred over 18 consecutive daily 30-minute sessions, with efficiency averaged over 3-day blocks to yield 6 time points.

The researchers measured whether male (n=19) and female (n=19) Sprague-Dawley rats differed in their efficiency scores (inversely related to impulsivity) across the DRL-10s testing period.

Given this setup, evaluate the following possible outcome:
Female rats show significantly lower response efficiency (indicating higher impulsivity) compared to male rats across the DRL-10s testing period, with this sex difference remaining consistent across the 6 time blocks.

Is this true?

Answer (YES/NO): NO